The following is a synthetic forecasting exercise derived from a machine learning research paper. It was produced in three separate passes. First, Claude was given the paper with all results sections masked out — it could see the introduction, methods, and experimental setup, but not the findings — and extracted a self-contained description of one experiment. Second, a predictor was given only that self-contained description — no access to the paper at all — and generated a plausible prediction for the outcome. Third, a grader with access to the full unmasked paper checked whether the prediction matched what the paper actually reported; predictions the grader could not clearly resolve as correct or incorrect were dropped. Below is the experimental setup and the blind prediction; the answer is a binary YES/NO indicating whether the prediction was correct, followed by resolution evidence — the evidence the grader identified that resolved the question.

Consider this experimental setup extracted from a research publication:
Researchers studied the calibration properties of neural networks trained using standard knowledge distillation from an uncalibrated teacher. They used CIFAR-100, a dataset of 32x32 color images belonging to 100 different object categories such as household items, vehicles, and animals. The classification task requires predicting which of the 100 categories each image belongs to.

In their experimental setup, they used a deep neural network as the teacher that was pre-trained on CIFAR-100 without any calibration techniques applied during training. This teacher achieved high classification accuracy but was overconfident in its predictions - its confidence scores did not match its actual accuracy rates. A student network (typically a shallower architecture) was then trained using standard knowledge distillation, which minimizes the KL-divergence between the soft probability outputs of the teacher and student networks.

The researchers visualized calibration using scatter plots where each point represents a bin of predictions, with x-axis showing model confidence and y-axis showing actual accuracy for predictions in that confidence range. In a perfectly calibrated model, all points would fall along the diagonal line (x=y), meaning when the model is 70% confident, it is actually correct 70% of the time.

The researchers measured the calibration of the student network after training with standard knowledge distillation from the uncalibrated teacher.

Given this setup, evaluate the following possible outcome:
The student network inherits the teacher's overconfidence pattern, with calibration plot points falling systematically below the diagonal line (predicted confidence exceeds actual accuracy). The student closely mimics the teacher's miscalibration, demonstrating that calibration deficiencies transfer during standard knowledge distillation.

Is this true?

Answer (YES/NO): NO